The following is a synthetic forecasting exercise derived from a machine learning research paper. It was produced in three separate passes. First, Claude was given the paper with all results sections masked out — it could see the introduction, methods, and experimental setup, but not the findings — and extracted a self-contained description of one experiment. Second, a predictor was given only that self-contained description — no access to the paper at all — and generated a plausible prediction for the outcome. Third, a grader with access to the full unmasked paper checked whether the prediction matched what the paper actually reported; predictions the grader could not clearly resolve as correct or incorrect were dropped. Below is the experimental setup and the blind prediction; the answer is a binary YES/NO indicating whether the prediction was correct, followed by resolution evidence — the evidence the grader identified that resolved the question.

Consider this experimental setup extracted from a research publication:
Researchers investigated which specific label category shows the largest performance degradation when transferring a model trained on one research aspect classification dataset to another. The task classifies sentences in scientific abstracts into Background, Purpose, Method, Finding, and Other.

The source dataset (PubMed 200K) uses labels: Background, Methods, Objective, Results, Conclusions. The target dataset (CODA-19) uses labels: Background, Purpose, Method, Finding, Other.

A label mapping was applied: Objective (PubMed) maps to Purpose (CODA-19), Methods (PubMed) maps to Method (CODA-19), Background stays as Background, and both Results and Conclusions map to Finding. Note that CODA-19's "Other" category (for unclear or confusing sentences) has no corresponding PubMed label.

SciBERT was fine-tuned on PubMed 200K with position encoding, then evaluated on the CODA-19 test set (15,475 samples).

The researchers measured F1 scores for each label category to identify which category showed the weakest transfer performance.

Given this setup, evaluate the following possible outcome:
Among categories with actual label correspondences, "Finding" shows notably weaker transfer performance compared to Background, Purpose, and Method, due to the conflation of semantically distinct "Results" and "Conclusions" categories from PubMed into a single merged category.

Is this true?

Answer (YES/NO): NO